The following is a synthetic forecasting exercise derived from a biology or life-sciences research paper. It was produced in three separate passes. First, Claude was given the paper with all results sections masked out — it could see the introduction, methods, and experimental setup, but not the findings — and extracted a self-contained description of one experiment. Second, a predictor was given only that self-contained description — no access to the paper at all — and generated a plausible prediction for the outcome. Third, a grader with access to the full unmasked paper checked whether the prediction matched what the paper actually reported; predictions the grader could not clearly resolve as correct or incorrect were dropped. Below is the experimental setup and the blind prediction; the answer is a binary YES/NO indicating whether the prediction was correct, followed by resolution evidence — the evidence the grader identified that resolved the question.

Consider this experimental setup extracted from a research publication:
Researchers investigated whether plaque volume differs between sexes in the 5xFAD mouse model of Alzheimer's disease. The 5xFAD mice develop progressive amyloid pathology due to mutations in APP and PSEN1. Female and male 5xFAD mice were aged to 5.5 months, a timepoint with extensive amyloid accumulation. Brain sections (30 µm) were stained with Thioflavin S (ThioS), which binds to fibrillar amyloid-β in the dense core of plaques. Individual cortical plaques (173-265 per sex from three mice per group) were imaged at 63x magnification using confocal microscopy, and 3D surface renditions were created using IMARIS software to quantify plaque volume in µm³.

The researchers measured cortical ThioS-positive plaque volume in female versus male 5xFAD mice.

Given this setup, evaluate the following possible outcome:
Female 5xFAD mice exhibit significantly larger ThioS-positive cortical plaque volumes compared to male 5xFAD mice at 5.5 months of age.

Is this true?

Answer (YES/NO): YES